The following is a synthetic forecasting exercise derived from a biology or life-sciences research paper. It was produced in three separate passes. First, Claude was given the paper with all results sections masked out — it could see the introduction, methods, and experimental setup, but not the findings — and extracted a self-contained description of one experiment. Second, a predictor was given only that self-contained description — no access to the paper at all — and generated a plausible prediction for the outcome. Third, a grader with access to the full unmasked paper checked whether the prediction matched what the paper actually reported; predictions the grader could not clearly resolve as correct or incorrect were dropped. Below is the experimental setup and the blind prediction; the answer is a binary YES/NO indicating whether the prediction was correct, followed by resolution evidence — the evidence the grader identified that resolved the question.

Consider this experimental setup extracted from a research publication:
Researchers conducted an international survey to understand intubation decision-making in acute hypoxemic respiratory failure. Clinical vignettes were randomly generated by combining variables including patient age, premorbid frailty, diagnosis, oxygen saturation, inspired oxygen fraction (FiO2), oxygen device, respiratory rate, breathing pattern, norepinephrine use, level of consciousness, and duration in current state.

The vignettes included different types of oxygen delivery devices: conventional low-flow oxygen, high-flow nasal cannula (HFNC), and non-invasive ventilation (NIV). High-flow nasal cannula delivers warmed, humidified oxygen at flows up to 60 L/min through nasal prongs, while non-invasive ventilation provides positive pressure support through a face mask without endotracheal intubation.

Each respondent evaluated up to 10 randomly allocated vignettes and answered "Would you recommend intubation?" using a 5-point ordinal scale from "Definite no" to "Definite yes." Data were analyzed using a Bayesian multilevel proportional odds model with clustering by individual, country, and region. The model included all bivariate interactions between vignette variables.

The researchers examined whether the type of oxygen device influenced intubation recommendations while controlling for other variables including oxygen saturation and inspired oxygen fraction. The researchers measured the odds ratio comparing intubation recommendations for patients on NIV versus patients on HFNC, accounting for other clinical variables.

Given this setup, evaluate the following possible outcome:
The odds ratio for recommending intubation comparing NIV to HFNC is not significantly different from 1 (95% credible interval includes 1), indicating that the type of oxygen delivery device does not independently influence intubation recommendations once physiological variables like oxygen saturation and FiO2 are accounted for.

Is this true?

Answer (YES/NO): NO